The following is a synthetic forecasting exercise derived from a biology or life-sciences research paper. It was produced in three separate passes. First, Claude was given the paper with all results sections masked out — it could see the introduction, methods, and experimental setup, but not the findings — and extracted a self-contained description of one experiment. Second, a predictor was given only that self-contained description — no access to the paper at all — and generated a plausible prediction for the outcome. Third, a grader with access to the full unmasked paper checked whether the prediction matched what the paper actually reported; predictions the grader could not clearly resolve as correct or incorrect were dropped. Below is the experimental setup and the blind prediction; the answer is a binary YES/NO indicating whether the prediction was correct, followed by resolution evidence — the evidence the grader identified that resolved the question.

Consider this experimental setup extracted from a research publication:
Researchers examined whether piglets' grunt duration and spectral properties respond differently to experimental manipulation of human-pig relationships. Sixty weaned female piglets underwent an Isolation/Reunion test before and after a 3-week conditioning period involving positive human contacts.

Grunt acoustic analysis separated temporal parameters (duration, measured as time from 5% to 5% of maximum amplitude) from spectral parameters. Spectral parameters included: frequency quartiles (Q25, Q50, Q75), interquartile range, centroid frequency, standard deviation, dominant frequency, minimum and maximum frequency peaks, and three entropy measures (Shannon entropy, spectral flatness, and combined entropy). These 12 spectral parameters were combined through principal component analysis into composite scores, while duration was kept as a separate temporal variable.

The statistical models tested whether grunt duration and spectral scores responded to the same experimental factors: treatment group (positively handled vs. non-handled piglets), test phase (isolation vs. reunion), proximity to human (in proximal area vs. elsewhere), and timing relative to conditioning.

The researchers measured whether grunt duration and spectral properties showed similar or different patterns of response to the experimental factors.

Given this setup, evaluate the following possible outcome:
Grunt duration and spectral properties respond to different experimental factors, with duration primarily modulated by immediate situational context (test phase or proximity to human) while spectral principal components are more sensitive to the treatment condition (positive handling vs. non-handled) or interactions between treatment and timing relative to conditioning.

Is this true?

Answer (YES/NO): NO